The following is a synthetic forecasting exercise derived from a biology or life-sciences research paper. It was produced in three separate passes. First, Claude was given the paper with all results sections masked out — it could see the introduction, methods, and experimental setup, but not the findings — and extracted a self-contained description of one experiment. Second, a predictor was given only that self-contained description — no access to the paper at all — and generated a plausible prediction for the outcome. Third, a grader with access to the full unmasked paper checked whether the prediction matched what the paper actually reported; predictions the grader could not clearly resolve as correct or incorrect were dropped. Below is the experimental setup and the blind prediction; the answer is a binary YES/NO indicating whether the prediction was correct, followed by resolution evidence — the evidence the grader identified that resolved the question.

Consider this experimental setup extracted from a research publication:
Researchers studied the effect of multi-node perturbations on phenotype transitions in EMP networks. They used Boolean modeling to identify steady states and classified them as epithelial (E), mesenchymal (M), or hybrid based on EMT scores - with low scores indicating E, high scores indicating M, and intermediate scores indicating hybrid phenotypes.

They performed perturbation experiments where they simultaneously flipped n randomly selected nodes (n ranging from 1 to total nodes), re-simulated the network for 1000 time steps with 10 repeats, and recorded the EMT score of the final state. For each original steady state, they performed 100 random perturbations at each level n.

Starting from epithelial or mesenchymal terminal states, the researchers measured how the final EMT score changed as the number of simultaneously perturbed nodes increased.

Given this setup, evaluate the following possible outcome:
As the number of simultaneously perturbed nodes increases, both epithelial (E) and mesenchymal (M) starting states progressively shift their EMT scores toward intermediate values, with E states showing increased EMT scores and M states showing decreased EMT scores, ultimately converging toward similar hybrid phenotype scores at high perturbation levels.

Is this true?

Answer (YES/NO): NO